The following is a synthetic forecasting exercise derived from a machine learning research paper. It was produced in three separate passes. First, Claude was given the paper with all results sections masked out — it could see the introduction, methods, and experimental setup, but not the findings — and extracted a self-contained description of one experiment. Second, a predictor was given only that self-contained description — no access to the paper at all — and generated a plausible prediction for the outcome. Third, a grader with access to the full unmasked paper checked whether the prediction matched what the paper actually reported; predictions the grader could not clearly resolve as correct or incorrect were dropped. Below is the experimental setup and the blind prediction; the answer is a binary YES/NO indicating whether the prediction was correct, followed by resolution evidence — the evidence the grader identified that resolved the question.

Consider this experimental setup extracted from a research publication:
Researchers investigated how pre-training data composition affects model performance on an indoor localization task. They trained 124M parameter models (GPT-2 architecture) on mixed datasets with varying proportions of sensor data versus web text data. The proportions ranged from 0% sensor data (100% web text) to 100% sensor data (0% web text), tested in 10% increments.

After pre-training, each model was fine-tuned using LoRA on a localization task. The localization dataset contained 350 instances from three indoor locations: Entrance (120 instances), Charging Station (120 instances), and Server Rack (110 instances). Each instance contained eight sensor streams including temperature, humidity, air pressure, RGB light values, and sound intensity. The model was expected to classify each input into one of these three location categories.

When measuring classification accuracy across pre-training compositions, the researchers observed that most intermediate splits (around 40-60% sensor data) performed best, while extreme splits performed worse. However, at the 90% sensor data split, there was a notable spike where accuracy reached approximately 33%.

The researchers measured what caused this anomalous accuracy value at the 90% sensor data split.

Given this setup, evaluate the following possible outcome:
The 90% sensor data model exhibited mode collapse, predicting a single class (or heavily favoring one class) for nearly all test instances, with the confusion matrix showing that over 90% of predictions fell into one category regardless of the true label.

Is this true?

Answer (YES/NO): YES